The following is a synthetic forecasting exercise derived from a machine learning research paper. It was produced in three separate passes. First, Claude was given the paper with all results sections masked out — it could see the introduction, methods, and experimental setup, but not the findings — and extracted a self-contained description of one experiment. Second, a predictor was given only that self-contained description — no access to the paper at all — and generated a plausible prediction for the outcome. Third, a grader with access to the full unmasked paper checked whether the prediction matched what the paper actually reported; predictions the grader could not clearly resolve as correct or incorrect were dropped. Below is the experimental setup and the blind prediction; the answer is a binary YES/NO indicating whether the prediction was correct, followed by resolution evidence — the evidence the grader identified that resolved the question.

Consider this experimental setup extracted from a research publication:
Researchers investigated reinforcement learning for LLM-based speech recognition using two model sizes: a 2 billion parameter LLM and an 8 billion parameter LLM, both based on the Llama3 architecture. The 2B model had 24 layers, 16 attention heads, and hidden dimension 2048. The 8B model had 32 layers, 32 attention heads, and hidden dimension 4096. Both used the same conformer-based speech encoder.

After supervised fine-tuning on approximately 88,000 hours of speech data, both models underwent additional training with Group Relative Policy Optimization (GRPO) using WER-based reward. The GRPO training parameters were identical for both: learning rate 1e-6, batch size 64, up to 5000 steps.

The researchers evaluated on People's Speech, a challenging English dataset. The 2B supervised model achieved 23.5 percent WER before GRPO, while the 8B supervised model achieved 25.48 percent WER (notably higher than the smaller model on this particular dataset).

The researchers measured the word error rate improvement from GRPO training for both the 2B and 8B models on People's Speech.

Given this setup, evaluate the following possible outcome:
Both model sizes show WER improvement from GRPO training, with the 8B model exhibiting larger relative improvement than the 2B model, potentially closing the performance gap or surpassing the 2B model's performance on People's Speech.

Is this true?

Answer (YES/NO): YES